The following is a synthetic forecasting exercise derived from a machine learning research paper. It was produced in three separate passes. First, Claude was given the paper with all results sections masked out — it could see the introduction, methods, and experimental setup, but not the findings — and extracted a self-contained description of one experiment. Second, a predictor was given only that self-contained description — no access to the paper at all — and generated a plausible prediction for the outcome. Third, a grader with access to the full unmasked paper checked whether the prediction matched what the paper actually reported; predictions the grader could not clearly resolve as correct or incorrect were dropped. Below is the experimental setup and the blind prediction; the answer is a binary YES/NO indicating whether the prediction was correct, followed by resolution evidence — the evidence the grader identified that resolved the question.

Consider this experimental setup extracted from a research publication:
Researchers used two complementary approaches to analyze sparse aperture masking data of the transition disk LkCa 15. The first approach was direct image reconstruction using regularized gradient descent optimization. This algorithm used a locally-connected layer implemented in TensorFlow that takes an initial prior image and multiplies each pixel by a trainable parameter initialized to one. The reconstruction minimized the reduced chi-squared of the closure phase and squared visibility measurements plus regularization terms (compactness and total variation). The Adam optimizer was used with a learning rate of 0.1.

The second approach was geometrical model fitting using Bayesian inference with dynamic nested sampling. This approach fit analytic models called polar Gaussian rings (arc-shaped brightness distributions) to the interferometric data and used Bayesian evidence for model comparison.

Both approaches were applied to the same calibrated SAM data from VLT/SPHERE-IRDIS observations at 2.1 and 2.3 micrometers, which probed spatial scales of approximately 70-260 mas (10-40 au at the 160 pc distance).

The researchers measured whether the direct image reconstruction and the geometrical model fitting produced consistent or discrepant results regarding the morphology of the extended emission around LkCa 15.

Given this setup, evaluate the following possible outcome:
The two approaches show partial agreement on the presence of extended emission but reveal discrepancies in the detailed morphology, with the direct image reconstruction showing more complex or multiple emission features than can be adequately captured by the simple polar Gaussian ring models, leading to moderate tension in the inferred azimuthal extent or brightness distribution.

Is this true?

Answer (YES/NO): NO